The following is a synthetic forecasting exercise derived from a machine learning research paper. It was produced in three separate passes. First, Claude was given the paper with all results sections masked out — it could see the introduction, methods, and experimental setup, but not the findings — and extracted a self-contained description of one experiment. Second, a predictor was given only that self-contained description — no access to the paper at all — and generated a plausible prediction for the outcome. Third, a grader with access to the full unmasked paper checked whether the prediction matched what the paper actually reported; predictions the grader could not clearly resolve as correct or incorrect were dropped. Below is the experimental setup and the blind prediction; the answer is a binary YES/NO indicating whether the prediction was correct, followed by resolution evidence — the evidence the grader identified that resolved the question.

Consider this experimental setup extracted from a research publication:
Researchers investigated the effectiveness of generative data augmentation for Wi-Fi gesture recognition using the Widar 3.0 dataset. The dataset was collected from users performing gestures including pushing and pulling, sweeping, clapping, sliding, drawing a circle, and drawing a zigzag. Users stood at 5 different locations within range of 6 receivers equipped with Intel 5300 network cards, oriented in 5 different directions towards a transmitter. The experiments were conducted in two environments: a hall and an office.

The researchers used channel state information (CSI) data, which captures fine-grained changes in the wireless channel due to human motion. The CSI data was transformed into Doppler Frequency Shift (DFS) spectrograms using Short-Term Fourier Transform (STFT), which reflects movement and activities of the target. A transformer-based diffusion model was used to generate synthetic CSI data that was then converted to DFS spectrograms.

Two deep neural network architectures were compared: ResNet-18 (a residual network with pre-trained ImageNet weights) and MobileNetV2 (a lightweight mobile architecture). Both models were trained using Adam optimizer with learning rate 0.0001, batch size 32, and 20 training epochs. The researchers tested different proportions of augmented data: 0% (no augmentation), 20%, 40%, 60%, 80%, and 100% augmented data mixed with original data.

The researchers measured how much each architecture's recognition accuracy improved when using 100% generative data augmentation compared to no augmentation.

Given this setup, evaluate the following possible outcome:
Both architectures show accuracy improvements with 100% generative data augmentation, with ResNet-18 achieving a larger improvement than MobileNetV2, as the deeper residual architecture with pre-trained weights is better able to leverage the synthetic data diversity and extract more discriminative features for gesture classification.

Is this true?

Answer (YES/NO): YES